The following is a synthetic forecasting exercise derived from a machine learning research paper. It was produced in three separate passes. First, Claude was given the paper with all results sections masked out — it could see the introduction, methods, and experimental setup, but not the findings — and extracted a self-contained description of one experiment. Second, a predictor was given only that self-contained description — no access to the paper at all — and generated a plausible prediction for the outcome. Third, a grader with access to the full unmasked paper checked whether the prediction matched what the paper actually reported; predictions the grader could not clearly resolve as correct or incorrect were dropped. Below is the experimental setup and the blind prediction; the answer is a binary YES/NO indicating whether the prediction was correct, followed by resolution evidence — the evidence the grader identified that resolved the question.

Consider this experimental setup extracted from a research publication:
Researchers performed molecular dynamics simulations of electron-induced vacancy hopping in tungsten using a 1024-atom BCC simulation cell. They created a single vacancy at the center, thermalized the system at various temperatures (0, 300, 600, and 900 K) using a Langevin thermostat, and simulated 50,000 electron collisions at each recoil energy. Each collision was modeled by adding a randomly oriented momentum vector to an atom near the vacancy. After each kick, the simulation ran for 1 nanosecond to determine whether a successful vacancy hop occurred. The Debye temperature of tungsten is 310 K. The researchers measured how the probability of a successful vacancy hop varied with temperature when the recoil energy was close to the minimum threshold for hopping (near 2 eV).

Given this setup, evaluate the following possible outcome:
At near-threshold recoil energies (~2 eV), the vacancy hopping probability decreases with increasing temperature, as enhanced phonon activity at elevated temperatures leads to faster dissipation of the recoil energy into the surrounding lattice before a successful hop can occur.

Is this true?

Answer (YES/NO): NO